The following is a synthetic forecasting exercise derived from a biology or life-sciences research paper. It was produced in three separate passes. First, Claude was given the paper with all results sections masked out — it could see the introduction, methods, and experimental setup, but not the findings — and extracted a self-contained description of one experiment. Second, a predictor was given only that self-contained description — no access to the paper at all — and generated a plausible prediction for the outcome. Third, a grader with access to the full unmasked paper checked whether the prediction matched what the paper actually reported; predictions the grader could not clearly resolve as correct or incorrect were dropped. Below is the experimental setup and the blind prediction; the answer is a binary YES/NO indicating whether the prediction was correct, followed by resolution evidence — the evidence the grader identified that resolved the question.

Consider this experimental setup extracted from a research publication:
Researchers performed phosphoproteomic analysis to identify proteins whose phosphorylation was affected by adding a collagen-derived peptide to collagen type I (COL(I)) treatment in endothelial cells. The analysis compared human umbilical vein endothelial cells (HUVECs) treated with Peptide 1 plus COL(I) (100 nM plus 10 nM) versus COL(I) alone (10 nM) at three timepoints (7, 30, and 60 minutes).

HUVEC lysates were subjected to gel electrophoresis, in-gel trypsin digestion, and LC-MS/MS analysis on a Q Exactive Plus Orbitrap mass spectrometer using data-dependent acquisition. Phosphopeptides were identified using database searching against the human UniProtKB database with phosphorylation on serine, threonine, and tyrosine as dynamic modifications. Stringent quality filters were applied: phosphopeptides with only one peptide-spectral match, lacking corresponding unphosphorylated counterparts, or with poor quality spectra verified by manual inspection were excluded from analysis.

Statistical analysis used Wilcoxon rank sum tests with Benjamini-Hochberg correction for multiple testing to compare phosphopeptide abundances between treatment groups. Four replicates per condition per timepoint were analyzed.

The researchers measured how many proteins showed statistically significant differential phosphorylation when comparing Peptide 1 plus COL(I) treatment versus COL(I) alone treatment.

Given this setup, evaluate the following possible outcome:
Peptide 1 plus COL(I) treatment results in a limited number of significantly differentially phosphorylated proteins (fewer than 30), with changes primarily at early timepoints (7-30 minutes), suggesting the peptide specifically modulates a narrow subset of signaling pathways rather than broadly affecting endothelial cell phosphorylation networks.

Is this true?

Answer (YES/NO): NO